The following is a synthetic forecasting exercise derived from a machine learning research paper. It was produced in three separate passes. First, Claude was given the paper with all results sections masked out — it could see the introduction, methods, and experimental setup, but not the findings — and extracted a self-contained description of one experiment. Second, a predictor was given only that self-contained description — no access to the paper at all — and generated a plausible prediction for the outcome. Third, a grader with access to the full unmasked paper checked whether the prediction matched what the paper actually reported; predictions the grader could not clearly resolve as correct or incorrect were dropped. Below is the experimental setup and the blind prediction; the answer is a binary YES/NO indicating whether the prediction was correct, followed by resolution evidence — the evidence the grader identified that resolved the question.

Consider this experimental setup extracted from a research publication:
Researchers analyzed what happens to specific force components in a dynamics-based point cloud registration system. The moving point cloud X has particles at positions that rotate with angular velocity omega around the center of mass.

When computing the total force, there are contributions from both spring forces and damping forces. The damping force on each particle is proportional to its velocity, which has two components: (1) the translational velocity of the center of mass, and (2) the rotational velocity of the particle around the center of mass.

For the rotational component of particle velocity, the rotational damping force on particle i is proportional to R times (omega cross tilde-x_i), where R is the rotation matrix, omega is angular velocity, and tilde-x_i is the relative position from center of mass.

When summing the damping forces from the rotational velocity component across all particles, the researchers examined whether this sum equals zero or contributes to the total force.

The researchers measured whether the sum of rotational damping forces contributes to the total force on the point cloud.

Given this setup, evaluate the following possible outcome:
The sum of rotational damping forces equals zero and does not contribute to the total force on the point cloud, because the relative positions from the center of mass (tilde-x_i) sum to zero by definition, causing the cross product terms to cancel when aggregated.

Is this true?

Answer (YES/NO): YES